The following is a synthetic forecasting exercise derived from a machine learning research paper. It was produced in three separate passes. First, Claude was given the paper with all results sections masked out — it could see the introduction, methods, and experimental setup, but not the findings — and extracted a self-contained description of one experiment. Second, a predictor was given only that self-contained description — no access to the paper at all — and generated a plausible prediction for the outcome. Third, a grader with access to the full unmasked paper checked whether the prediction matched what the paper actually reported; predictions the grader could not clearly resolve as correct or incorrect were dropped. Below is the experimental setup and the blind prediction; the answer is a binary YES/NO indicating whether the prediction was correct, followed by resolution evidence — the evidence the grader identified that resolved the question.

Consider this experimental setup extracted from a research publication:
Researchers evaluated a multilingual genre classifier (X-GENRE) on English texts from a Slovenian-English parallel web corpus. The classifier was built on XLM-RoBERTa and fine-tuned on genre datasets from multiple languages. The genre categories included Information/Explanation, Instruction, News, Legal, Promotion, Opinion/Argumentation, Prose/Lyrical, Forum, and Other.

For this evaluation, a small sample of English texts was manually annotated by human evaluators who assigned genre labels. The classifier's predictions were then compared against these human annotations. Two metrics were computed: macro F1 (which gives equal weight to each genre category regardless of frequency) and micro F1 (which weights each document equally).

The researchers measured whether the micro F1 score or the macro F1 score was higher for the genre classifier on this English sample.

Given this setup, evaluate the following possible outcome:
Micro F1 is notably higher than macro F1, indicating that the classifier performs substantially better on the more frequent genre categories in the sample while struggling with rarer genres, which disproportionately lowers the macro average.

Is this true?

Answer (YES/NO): YES